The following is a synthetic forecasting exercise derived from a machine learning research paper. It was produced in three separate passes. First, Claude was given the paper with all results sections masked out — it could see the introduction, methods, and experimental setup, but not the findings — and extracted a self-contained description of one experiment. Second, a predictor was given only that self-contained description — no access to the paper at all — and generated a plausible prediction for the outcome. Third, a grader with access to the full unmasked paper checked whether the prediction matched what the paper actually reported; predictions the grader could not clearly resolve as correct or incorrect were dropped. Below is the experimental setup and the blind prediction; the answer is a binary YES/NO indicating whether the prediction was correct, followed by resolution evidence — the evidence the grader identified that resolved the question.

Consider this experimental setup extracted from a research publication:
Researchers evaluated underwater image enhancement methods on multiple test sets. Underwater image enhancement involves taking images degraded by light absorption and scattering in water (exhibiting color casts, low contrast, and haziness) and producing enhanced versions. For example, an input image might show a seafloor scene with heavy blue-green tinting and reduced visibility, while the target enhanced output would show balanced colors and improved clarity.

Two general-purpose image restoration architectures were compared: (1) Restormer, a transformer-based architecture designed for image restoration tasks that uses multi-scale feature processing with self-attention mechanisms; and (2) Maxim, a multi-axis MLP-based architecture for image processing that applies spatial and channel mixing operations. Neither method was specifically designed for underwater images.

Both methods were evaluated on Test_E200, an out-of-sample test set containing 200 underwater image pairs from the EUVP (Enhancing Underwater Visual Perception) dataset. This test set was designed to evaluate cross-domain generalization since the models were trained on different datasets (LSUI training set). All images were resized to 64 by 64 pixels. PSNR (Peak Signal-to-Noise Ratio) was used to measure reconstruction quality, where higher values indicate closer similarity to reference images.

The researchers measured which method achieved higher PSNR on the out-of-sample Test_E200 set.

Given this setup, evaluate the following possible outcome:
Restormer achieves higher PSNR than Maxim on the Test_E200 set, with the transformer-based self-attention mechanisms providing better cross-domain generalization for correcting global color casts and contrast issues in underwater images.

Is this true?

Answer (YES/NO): YES